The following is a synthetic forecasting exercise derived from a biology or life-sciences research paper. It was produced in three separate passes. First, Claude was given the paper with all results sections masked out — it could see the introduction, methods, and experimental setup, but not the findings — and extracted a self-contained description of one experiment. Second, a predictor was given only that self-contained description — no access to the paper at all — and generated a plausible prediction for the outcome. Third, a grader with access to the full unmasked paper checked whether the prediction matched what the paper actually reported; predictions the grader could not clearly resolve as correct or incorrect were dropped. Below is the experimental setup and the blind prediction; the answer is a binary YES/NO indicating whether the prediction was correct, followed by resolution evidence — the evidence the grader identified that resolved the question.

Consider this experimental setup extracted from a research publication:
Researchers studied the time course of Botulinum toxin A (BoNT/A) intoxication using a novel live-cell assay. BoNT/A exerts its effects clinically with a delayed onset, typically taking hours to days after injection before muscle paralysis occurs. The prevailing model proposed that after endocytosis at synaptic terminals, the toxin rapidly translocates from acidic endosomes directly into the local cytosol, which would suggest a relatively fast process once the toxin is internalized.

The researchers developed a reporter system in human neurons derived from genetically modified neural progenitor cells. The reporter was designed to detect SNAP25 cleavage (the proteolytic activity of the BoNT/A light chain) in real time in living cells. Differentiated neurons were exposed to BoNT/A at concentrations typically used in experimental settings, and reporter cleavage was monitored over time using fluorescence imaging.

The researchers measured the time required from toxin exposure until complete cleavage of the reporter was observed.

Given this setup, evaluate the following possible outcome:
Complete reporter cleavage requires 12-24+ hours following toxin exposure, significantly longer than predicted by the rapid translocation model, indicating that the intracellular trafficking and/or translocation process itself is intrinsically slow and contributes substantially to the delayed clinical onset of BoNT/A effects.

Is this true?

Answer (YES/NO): YES